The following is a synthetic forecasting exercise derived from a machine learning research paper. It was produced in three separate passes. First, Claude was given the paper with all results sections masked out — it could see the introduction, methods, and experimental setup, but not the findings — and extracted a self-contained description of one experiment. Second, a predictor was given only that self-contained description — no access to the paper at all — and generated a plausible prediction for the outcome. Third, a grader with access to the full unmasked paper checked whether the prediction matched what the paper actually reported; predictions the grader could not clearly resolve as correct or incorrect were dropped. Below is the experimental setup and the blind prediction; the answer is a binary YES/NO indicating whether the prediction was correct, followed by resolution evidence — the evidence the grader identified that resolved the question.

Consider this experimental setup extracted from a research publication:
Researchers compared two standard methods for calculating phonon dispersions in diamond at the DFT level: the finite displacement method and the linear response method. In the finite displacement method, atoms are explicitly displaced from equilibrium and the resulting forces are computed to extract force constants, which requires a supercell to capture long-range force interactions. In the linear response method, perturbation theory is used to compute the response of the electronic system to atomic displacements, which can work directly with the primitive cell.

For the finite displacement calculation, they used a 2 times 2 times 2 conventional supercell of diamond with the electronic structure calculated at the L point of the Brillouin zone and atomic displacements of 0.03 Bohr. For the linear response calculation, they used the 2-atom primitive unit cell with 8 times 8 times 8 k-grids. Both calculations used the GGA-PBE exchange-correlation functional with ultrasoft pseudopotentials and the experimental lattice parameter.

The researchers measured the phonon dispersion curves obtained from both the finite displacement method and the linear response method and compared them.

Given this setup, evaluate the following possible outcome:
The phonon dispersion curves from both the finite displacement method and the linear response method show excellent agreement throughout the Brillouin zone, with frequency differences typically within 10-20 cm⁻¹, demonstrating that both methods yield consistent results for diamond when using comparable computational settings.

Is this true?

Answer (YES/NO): YES